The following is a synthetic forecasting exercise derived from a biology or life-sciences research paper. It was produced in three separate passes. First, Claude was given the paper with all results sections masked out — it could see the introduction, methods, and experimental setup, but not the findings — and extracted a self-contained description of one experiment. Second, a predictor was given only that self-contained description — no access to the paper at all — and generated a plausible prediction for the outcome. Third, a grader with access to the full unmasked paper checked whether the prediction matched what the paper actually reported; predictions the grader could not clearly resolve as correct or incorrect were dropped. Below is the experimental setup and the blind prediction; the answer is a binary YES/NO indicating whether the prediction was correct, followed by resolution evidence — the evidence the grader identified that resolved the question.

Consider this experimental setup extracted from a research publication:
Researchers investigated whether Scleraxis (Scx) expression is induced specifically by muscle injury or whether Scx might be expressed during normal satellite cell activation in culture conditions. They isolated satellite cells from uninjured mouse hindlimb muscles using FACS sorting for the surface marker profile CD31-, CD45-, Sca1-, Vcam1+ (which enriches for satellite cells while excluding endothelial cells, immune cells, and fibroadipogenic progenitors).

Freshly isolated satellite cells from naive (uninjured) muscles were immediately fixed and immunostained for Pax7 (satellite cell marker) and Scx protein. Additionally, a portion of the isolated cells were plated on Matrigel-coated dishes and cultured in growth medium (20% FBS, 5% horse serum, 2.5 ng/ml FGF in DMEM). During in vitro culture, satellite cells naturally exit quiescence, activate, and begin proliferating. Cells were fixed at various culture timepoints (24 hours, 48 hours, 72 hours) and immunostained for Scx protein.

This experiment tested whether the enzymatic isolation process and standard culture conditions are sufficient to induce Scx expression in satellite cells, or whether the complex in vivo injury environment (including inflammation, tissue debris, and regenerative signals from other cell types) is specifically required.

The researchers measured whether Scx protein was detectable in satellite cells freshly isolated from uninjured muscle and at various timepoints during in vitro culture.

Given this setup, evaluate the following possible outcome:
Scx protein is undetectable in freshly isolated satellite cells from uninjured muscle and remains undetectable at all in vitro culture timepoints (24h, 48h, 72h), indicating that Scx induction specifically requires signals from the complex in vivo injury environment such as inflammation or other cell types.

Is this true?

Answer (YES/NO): NO